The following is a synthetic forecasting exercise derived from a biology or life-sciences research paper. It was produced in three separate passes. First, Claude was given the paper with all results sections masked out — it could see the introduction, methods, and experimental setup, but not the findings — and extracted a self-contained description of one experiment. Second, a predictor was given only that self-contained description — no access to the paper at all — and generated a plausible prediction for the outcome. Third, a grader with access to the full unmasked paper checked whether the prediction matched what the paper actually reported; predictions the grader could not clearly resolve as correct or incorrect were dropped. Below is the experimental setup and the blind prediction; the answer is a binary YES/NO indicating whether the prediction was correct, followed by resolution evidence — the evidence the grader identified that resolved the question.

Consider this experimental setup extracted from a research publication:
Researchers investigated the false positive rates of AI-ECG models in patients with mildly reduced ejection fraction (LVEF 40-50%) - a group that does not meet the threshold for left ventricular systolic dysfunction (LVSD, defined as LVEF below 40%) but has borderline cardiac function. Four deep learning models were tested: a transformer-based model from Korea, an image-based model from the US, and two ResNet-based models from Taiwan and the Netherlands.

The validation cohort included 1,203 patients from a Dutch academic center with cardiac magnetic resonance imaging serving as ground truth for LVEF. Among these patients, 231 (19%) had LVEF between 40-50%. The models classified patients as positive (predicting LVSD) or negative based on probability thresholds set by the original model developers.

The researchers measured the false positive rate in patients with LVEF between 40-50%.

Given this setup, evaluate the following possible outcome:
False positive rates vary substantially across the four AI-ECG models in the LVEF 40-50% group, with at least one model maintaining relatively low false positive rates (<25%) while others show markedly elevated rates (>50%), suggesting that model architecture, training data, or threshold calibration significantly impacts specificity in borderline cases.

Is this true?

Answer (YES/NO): NO